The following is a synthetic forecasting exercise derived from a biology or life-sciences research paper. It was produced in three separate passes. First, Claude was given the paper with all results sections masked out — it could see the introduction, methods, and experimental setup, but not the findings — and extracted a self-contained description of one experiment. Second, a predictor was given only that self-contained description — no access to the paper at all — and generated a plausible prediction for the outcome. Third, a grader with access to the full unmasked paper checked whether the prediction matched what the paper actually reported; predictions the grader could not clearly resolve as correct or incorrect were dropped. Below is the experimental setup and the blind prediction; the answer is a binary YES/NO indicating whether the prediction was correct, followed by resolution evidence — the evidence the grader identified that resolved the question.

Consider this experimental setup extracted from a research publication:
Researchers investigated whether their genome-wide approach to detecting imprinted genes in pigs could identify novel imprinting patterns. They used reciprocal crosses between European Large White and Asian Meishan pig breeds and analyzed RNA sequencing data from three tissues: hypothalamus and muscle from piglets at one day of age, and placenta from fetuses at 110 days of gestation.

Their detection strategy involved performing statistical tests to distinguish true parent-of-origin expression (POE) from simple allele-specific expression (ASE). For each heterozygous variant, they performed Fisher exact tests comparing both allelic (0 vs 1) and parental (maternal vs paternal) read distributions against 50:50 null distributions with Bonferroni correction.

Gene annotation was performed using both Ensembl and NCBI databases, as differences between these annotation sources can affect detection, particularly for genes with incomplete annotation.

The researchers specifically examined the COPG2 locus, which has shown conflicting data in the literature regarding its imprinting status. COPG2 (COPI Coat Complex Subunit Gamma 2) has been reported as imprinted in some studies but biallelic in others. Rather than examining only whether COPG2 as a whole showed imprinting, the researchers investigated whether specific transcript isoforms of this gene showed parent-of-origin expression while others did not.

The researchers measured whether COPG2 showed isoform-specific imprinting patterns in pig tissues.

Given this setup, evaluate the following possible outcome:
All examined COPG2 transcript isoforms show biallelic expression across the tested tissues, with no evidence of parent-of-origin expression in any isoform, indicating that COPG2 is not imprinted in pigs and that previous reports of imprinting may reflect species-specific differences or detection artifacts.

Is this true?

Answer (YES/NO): NO